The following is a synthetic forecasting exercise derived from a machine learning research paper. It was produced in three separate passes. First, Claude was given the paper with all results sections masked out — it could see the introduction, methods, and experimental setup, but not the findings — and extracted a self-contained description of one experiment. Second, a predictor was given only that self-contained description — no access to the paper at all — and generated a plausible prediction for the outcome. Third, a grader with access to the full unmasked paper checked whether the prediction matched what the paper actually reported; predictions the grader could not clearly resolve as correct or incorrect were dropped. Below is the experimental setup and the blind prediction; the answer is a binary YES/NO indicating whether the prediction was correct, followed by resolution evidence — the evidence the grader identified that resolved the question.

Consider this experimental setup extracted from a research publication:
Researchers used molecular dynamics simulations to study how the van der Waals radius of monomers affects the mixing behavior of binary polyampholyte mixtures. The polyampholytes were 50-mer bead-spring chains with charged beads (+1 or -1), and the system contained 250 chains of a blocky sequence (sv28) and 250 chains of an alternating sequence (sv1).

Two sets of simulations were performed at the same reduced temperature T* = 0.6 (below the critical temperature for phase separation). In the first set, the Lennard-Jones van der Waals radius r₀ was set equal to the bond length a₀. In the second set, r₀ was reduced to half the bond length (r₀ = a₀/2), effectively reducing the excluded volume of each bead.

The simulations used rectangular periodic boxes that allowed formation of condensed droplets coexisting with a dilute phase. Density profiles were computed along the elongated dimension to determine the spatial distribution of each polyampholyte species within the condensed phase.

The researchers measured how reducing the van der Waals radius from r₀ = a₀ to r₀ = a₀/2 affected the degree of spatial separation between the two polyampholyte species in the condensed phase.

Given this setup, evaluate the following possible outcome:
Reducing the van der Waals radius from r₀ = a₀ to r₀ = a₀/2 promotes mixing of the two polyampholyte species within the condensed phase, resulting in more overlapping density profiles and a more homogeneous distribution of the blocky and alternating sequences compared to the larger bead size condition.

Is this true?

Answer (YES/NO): YES